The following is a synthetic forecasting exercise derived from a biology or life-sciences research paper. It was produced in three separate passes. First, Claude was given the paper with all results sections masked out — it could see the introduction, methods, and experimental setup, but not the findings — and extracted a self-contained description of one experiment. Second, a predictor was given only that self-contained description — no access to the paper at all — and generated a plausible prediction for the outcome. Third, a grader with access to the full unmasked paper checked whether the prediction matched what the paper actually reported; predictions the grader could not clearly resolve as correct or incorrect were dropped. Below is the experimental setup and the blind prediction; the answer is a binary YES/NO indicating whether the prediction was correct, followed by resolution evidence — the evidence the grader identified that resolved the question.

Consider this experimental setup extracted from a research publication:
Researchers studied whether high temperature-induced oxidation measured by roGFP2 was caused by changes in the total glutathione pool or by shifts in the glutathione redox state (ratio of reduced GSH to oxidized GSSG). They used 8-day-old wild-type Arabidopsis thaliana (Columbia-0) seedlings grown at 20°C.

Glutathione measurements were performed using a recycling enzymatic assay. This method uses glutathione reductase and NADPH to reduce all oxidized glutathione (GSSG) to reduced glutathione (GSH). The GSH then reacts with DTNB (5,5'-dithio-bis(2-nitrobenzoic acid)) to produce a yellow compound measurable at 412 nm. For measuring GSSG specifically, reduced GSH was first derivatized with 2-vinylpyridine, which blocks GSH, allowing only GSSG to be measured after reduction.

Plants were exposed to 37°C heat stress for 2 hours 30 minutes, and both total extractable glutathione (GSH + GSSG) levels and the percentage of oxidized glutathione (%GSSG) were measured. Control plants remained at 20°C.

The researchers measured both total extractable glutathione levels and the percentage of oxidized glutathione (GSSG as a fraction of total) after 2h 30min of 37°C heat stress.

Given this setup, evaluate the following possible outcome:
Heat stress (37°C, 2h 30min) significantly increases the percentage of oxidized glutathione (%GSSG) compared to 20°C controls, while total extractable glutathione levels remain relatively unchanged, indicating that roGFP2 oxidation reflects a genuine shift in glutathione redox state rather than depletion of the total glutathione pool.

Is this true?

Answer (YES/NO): NO